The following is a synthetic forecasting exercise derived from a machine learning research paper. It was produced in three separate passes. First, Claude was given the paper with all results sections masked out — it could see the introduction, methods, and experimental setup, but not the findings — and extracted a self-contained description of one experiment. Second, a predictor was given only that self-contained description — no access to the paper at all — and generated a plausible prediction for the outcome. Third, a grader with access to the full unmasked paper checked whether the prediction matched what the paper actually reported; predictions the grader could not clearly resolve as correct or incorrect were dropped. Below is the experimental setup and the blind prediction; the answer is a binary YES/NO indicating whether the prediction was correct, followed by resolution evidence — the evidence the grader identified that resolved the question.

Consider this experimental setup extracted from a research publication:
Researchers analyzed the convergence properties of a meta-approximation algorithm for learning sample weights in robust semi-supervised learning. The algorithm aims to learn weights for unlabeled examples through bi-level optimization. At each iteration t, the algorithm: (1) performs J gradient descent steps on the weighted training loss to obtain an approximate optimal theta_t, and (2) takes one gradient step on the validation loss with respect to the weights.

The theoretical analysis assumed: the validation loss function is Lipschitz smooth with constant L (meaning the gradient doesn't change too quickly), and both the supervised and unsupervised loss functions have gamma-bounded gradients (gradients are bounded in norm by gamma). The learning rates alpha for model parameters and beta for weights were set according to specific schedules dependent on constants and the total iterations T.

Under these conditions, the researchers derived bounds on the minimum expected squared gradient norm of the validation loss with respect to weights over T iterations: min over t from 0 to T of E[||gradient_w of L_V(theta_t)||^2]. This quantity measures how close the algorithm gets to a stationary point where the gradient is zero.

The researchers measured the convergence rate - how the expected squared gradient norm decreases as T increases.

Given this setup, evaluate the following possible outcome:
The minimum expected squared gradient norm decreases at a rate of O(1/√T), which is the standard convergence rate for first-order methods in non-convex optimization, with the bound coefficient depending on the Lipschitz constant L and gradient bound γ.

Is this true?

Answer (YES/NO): YES